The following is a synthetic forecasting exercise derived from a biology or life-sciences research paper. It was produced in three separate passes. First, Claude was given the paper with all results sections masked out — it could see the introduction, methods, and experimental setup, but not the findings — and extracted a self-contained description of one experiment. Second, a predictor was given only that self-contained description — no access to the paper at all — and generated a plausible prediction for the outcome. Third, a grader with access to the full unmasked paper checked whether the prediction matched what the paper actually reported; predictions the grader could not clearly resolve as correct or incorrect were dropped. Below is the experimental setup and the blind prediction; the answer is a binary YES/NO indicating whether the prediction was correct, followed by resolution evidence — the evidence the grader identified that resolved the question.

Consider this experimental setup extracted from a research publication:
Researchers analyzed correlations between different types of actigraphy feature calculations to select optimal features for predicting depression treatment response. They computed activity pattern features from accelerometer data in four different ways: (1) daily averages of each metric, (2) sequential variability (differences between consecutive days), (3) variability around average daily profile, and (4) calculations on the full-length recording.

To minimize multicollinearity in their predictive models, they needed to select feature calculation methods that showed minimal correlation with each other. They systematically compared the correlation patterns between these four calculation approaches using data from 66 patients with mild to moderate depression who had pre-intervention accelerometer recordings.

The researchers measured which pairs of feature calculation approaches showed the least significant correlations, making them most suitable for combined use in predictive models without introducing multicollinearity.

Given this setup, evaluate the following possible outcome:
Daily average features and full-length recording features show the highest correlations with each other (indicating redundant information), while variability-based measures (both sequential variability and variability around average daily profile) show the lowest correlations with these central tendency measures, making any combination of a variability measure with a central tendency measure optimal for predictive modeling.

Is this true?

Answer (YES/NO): NO